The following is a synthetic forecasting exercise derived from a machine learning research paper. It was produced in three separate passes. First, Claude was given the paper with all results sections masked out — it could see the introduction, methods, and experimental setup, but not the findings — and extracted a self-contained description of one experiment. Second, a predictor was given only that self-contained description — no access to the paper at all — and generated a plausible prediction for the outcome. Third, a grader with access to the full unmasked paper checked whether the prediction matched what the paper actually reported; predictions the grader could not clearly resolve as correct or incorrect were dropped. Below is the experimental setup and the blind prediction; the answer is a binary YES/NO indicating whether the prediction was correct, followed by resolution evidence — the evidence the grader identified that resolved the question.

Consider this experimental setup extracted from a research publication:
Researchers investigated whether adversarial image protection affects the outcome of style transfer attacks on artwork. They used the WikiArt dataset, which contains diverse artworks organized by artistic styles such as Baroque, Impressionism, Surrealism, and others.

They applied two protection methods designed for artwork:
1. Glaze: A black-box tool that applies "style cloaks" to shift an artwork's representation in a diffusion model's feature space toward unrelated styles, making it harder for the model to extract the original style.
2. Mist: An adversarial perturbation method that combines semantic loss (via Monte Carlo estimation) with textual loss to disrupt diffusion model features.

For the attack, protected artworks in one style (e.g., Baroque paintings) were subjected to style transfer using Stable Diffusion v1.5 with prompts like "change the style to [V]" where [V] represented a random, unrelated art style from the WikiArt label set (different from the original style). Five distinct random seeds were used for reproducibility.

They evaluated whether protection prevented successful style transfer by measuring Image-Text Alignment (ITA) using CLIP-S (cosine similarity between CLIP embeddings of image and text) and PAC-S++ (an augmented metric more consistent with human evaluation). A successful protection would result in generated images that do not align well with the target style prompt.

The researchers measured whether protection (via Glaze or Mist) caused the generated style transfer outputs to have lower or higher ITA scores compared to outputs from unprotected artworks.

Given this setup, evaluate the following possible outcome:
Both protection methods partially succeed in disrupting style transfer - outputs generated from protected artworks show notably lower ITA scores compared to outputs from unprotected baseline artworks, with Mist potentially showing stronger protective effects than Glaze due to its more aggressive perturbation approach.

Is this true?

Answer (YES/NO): NO